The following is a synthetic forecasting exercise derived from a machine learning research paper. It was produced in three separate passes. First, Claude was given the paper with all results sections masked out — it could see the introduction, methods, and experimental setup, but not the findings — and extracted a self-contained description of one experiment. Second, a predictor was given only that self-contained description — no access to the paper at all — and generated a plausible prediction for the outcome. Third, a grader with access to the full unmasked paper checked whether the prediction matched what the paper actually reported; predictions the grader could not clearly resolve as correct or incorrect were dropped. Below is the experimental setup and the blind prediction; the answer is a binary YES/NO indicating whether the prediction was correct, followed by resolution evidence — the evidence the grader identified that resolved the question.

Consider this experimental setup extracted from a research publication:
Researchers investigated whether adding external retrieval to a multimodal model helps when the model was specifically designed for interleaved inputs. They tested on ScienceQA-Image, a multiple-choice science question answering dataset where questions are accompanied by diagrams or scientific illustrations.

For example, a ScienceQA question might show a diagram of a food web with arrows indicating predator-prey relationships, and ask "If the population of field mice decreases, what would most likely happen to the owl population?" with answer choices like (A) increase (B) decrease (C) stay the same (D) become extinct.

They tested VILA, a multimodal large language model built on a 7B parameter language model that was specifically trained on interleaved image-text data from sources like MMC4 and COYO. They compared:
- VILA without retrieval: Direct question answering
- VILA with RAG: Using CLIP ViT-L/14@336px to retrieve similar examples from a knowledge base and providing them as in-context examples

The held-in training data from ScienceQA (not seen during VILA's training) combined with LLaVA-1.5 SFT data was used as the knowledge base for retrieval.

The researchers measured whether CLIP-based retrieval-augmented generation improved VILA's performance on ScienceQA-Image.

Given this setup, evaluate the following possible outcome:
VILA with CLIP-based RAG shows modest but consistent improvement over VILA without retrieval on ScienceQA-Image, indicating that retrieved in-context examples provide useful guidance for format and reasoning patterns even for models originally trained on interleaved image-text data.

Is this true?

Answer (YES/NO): YES